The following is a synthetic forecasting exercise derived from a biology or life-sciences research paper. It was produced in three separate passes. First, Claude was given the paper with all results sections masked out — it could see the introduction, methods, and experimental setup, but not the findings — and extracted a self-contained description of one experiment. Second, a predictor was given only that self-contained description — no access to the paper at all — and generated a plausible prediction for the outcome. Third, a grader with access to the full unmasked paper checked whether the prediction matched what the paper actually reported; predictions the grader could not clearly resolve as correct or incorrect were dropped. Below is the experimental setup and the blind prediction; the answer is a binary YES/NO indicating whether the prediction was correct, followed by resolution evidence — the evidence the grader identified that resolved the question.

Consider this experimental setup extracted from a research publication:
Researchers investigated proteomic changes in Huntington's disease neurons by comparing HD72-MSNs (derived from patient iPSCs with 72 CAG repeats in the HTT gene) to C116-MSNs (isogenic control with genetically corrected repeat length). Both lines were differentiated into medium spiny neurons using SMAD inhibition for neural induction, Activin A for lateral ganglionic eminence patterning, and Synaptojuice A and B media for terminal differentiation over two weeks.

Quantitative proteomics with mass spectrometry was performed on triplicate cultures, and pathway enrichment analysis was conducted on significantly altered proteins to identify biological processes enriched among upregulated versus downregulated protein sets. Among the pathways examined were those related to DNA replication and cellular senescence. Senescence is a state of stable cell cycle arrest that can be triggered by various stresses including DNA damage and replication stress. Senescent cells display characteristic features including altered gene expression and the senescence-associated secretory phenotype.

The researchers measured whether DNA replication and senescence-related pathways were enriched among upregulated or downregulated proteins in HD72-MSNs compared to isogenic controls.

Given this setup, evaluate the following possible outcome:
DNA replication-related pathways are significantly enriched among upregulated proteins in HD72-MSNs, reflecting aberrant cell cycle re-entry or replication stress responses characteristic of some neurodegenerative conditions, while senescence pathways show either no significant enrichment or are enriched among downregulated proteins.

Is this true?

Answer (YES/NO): NO